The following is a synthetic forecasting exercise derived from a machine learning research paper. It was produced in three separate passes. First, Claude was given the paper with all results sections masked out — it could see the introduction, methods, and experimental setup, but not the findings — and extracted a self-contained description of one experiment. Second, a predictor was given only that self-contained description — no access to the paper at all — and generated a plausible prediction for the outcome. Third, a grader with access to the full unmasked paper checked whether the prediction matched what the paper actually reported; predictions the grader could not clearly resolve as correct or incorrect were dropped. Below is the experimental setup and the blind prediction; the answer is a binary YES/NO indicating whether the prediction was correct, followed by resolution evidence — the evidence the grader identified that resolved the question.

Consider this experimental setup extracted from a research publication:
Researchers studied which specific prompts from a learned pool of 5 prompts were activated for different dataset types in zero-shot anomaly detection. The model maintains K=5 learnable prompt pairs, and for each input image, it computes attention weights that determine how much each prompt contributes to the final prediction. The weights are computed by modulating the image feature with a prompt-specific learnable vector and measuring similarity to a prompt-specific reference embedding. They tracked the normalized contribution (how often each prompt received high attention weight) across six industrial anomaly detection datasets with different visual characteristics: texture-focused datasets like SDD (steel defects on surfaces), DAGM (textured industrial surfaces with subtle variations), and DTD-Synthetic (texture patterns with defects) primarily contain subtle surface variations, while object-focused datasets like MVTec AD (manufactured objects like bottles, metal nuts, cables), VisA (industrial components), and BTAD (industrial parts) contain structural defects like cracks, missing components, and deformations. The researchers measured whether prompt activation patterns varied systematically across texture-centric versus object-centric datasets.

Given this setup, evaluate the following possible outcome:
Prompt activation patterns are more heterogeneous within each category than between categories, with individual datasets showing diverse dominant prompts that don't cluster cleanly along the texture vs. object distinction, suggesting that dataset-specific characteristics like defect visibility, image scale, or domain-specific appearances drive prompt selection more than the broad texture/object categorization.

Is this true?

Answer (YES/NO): NO